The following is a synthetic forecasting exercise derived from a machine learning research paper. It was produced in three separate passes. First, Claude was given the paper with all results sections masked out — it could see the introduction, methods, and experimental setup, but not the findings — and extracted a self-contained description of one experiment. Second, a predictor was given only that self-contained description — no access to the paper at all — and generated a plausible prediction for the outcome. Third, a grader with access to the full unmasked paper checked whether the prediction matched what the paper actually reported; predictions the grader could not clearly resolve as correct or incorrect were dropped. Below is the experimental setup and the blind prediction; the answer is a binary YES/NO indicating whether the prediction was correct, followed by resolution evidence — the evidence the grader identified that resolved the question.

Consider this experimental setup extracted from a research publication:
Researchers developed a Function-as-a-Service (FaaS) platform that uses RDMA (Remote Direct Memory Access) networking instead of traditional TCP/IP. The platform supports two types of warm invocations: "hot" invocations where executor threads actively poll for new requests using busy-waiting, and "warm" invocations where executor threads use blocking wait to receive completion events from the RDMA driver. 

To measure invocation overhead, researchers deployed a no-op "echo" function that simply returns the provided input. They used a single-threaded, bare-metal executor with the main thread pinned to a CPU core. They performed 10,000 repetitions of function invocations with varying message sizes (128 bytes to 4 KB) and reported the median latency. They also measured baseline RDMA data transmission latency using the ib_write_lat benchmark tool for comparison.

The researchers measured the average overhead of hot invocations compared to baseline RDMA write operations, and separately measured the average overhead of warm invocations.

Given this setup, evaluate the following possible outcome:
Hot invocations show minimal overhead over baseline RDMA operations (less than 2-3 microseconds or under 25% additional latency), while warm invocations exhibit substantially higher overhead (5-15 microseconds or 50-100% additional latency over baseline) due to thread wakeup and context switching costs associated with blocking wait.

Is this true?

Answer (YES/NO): NO